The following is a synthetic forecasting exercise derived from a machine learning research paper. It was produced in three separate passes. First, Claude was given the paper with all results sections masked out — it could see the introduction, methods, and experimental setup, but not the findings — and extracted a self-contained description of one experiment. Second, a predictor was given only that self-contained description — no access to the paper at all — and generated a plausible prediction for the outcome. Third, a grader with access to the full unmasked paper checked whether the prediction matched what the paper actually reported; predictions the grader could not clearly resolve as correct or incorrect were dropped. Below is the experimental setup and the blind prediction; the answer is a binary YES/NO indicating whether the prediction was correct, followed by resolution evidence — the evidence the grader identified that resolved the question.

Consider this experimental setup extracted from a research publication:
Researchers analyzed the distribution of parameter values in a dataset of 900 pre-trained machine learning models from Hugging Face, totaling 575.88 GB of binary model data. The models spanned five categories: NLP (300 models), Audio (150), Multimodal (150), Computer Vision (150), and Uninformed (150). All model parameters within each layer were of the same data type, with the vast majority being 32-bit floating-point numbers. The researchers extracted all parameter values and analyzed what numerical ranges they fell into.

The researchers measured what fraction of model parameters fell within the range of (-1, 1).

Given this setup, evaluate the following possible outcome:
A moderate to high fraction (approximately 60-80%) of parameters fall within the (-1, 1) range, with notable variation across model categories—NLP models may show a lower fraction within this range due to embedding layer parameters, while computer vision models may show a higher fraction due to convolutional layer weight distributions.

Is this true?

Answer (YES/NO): NO